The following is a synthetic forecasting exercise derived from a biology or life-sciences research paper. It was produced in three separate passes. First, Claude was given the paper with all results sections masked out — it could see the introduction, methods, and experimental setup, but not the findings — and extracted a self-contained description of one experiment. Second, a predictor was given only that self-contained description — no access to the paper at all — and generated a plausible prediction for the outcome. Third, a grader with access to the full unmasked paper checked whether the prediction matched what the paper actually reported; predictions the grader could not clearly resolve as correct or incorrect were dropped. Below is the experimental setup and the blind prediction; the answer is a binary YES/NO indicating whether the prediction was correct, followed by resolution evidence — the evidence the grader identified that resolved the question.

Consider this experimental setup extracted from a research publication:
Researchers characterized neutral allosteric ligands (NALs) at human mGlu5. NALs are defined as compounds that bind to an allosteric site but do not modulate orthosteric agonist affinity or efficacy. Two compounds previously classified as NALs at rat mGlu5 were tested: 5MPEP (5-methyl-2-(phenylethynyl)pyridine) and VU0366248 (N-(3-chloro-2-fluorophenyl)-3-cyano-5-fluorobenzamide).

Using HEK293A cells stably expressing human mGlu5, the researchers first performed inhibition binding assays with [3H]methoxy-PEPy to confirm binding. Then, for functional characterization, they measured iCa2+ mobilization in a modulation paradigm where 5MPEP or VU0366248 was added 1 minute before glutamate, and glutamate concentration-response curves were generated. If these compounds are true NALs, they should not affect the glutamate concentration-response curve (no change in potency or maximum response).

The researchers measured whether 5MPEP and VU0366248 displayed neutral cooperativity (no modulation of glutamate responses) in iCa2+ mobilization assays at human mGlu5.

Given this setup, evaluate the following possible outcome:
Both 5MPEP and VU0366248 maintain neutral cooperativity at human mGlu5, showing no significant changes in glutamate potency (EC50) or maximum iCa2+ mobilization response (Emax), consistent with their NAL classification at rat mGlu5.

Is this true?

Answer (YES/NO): NO